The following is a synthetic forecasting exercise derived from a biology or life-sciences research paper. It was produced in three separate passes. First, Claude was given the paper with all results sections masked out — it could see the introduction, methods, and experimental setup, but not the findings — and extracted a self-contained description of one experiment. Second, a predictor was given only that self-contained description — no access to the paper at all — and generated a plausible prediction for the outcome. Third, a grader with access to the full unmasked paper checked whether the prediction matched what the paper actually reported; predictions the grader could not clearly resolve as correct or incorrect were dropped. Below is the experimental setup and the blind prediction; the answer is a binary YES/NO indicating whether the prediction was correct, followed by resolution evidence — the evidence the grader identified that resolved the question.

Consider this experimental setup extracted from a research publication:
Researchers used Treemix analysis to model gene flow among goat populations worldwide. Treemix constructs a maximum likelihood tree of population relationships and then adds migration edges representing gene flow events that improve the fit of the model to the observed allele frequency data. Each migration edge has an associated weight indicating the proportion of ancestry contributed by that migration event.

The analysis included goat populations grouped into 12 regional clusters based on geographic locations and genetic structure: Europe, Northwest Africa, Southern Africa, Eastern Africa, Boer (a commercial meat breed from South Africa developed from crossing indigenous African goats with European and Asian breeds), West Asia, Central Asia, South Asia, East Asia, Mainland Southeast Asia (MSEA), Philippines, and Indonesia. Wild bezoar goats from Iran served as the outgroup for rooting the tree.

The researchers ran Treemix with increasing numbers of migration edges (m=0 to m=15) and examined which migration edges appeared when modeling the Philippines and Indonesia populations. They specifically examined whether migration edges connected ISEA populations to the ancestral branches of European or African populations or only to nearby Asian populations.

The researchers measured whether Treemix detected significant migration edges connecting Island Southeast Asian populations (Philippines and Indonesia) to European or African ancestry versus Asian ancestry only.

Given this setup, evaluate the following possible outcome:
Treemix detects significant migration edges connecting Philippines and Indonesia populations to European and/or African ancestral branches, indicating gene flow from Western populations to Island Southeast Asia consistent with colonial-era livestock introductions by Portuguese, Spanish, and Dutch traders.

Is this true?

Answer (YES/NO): YES